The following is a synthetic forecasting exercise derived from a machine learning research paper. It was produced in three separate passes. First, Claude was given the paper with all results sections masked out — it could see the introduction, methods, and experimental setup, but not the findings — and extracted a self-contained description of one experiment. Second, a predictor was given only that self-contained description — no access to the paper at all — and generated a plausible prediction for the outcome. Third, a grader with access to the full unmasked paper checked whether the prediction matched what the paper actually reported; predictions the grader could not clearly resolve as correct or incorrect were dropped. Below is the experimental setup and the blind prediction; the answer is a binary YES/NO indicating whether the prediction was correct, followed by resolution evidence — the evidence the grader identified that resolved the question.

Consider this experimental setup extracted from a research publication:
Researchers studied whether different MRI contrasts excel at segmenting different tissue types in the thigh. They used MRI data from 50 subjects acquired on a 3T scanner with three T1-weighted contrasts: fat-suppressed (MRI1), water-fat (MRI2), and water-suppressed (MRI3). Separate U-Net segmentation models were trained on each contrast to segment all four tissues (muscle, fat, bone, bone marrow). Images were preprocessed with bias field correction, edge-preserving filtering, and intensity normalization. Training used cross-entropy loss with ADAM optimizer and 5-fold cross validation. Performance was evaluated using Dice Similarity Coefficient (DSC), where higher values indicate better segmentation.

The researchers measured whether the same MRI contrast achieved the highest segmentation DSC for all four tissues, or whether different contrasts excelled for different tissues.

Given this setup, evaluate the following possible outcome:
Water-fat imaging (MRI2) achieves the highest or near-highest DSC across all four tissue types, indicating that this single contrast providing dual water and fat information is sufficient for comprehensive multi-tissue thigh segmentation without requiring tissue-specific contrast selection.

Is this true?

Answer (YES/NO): NO